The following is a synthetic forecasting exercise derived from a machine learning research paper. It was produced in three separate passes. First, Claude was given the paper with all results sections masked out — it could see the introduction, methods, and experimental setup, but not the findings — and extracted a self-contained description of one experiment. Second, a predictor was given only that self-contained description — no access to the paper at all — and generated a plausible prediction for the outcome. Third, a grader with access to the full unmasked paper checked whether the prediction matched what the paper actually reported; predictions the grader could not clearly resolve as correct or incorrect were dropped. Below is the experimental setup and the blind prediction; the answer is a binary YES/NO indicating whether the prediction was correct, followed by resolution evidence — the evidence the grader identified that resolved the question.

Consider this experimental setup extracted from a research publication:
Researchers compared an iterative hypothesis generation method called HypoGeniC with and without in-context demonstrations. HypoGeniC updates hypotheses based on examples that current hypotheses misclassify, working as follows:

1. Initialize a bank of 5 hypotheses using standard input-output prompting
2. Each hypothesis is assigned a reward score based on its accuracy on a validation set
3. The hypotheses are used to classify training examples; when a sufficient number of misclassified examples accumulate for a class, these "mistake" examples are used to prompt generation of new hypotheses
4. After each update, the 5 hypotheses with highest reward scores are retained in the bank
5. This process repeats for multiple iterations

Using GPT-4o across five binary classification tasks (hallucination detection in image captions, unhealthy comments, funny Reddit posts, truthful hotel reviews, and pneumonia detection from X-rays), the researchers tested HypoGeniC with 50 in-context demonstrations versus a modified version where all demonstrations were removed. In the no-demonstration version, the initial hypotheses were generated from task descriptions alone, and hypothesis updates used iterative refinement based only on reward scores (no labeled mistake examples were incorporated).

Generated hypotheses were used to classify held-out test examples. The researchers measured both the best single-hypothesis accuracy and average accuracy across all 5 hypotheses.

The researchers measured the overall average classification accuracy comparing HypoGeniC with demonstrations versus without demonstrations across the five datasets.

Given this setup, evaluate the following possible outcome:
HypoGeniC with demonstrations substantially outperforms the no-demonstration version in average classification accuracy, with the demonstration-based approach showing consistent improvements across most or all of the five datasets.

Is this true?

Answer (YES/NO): NO